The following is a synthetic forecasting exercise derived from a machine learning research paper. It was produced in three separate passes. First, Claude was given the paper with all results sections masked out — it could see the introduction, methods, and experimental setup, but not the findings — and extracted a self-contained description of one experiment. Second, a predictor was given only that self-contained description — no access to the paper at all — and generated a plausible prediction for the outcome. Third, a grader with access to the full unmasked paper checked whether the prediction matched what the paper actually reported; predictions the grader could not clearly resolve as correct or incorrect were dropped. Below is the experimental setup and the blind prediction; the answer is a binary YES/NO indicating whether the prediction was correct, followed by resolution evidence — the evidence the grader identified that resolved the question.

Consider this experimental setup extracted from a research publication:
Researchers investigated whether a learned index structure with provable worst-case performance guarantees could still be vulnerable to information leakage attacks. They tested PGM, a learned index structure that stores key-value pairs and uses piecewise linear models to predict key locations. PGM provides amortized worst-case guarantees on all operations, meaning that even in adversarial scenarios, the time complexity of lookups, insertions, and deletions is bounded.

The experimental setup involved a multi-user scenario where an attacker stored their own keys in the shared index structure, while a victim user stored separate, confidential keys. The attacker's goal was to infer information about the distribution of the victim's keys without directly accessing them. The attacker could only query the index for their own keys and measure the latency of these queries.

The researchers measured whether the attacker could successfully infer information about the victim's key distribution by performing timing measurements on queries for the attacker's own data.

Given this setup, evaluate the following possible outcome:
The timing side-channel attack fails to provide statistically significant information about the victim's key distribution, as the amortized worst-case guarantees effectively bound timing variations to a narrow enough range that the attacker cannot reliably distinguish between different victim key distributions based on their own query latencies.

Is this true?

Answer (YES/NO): NO